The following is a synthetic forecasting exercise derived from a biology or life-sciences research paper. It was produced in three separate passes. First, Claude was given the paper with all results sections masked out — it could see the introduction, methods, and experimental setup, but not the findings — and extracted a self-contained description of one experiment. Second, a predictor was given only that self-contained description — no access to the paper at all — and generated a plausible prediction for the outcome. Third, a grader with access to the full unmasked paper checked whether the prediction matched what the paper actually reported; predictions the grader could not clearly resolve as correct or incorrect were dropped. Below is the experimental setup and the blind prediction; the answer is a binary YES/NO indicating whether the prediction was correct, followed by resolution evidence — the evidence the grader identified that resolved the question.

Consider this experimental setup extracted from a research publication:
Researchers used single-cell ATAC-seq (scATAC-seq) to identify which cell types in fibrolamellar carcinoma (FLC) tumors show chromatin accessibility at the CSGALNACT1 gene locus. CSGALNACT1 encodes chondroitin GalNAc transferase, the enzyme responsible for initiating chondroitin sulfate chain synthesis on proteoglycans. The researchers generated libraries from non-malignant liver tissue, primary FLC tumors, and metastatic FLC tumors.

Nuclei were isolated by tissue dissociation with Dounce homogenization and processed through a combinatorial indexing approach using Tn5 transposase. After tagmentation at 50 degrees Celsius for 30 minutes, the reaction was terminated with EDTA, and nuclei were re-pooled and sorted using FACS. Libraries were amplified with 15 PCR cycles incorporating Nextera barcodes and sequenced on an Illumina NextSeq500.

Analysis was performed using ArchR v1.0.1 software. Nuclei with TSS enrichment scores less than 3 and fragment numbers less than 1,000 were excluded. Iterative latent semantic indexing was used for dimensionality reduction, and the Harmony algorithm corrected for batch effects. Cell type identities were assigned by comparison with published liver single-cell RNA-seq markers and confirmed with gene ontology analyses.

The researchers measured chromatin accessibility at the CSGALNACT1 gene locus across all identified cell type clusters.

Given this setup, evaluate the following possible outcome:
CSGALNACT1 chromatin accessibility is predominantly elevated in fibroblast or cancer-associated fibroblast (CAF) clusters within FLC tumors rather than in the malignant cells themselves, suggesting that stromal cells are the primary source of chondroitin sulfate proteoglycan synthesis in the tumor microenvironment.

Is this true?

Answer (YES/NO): NO